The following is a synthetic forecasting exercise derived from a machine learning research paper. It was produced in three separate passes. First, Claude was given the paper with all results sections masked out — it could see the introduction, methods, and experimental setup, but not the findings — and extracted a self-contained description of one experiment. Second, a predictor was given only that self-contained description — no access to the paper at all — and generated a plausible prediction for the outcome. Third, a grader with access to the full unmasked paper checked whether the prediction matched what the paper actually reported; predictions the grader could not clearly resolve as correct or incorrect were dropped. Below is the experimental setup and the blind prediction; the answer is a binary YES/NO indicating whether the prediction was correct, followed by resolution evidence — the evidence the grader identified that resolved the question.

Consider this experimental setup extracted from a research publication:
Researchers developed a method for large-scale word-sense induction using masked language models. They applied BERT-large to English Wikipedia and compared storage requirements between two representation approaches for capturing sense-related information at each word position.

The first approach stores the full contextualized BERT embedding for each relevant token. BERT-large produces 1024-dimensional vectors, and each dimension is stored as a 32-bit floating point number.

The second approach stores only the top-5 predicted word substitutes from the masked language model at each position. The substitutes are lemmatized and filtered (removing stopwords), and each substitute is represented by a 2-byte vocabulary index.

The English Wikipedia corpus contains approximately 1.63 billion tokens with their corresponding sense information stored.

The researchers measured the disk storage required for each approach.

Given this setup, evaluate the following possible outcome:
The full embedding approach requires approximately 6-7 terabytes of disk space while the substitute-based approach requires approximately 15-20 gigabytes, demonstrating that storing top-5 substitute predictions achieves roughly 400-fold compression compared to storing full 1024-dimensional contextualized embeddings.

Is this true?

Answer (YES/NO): NO